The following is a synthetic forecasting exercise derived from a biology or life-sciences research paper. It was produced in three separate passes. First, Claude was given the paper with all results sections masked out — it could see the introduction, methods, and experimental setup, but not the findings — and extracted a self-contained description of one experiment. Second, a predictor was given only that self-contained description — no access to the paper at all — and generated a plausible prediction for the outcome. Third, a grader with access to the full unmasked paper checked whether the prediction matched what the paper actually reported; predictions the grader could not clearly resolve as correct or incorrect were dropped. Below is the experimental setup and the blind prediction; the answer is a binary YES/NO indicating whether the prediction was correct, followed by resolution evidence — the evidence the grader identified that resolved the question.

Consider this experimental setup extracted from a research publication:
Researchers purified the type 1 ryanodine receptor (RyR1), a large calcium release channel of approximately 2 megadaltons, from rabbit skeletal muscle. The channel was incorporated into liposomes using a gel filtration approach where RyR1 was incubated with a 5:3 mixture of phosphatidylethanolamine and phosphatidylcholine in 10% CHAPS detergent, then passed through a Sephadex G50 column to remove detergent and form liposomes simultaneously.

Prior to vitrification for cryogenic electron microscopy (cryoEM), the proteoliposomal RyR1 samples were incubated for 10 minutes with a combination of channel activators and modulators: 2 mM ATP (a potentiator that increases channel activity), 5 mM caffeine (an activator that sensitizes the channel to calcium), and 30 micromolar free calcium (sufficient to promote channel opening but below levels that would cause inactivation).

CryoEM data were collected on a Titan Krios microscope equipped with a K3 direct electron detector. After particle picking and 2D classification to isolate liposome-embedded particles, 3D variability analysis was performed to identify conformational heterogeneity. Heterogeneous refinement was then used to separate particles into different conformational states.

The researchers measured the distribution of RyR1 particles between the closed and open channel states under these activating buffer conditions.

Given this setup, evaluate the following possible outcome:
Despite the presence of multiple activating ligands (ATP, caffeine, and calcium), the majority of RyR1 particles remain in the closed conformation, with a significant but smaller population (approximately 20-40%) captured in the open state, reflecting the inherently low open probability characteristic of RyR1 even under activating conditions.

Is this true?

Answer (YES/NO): YES